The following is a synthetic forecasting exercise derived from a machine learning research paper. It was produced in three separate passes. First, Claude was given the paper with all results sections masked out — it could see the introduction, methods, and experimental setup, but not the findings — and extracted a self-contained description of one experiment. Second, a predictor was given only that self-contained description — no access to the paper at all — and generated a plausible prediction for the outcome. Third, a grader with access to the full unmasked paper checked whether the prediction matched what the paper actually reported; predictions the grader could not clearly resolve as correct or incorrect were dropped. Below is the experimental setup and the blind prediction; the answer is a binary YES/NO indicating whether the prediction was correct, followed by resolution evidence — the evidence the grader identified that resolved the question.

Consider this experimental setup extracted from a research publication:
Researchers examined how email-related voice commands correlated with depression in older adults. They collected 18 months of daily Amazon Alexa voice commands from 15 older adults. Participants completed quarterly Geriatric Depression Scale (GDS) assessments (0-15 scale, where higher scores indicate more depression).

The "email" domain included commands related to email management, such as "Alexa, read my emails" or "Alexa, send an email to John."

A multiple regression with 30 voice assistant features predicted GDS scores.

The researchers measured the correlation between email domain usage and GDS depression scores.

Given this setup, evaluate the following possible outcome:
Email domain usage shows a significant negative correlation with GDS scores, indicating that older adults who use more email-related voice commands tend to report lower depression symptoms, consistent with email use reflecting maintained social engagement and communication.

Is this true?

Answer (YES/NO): YES